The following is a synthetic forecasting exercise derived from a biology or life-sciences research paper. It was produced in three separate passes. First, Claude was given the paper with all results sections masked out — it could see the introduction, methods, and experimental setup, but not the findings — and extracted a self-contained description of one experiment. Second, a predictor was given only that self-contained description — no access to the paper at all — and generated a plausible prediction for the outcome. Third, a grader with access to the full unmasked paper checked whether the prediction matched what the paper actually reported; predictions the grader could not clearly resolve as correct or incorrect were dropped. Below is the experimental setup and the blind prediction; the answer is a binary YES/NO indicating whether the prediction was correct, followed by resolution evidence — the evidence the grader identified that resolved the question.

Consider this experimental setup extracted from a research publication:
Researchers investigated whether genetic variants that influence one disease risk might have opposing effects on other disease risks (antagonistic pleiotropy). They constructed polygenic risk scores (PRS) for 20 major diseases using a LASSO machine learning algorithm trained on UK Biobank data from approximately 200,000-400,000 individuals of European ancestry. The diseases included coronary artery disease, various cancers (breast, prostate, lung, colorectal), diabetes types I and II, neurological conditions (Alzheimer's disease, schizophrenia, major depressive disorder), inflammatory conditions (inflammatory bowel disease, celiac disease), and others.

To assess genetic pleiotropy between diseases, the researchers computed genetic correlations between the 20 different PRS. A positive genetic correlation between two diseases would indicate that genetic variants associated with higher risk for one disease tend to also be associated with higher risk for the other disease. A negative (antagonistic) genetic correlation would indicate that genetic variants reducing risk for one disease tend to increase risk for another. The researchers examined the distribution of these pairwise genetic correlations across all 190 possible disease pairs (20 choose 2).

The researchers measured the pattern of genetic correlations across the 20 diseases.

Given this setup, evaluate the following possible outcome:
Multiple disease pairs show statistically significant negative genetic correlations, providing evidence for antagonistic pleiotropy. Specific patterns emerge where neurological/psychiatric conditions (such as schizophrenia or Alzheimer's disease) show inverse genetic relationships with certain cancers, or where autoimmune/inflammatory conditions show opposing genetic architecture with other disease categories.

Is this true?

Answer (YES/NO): NO